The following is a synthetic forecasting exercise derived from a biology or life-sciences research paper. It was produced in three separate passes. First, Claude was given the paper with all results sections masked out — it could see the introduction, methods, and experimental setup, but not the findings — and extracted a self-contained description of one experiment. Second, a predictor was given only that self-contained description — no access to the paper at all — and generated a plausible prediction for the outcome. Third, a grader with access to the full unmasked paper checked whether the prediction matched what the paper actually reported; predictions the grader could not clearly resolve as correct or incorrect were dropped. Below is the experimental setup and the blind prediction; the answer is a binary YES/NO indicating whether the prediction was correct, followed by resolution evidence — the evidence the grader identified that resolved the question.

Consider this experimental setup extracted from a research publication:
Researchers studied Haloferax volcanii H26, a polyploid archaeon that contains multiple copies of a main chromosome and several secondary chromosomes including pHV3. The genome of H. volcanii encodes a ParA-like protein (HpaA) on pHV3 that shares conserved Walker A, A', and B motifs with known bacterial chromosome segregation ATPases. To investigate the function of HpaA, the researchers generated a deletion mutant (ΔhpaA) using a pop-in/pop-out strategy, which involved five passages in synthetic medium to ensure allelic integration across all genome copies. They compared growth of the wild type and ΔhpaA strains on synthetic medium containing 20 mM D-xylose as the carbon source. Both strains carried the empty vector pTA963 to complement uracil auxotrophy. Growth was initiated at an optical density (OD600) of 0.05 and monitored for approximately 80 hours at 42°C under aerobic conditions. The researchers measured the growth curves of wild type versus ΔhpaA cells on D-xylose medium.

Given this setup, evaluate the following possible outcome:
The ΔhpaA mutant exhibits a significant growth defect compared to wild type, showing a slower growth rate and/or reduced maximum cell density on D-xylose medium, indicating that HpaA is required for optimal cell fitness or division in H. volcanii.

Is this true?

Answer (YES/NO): YES